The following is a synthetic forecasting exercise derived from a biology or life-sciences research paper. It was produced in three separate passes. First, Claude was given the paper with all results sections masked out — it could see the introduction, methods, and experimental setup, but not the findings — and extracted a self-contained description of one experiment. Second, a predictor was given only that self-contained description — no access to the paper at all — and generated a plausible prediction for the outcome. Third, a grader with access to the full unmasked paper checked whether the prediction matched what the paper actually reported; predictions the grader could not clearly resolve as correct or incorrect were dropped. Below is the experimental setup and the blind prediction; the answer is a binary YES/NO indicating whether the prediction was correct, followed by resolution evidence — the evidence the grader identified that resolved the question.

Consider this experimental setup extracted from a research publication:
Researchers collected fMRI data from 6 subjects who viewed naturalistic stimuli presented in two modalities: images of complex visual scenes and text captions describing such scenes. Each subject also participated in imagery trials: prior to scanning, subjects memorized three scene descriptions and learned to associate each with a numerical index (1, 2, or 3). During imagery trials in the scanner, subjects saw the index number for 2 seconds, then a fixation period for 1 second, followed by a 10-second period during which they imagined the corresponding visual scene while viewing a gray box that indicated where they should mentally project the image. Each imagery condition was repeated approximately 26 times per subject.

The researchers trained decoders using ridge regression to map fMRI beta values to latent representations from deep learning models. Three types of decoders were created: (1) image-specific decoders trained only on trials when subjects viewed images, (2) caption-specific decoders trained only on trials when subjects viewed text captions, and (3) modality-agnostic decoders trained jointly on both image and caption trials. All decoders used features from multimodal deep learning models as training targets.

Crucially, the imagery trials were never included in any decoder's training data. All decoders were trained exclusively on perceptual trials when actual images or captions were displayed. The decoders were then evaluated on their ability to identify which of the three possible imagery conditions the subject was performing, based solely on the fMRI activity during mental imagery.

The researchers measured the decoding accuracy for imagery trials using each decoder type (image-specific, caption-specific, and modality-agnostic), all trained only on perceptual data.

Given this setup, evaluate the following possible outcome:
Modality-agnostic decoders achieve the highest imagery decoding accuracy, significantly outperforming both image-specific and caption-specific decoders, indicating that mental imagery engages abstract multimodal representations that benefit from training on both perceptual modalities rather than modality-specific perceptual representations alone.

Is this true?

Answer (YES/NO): YES